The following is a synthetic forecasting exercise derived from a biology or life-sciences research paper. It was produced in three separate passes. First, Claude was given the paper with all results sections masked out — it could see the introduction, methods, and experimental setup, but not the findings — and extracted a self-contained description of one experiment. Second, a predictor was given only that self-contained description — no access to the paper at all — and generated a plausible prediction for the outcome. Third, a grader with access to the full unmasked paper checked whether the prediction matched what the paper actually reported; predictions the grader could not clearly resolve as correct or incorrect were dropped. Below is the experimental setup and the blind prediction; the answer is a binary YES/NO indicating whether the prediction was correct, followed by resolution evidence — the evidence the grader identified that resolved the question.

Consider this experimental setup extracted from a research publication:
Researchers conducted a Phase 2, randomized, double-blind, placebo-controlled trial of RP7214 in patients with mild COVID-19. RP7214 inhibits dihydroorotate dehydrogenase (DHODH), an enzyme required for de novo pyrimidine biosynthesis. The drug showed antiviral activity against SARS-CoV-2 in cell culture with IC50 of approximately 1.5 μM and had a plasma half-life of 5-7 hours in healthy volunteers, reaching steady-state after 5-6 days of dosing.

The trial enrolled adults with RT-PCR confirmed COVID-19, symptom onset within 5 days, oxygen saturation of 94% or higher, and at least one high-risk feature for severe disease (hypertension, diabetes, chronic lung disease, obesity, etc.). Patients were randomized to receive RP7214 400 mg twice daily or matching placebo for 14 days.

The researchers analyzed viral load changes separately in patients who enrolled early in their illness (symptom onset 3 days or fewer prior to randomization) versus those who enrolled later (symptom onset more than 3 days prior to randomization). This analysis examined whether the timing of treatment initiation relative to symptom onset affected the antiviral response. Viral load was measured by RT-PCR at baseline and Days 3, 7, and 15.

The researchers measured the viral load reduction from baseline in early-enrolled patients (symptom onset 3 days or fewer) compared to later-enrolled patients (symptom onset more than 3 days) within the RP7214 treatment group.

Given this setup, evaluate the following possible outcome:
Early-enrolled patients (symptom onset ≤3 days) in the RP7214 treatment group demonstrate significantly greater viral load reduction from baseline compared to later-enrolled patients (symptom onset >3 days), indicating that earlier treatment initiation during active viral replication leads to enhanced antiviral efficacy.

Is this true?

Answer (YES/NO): YES